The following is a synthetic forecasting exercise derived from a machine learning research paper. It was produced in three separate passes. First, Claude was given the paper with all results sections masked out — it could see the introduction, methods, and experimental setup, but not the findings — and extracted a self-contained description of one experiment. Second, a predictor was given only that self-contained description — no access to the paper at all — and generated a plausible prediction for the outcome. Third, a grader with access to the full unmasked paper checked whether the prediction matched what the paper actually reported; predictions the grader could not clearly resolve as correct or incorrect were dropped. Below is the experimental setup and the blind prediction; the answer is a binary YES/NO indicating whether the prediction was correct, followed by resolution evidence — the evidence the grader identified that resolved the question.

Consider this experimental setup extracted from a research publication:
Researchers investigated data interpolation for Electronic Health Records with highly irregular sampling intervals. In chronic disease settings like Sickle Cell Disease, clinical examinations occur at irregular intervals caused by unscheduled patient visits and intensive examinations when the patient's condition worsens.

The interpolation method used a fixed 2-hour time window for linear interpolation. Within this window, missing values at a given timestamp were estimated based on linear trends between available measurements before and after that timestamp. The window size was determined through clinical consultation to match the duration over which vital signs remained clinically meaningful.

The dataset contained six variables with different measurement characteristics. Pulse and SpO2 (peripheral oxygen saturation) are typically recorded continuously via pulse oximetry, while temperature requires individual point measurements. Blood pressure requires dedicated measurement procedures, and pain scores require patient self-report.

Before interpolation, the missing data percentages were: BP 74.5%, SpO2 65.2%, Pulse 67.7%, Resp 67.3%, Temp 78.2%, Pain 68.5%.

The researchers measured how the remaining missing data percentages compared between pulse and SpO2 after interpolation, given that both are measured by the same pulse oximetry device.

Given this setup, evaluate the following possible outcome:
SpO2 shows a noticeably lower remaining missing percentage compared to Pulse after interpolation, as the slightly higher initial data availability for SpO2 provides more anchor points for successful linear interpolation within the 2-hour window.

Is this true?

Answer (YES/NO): NO